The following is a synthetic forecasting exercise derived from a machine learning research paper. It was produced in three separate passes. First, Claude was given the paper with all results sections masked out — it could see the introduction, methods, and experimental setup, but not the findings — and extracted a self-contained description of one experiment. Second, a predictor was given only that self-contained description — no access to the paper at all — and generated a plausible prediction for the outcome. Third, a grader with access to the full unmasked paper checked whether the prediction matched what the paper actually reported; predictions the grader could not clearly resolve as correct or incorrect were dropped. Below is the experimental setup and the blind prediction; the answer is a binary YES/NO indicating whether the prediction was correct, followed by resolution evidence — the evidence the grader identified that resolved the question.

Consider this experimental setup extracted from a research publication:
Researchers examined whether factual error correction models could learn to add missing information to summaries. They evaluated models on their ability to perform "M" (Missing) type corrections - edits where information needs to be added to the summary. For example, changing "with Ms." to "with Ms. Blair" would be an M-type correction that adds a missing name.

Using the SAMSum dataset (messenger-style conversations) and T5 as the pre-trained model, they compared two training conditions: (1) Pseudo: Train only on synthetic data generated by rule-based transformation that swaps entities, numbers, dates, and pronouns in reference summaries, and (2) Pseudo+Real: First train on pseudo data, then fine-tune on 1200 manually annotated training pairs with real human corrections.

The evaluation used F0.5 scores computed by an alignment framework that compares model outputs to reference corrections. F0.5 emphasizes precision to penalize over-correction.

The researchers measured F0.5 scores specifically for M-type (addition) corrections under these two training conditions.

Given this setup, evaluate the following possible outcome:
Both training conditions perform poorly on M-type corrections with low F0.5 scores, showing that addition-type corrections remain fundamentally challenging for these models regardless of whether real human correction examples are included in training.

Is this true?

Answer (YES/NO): YES